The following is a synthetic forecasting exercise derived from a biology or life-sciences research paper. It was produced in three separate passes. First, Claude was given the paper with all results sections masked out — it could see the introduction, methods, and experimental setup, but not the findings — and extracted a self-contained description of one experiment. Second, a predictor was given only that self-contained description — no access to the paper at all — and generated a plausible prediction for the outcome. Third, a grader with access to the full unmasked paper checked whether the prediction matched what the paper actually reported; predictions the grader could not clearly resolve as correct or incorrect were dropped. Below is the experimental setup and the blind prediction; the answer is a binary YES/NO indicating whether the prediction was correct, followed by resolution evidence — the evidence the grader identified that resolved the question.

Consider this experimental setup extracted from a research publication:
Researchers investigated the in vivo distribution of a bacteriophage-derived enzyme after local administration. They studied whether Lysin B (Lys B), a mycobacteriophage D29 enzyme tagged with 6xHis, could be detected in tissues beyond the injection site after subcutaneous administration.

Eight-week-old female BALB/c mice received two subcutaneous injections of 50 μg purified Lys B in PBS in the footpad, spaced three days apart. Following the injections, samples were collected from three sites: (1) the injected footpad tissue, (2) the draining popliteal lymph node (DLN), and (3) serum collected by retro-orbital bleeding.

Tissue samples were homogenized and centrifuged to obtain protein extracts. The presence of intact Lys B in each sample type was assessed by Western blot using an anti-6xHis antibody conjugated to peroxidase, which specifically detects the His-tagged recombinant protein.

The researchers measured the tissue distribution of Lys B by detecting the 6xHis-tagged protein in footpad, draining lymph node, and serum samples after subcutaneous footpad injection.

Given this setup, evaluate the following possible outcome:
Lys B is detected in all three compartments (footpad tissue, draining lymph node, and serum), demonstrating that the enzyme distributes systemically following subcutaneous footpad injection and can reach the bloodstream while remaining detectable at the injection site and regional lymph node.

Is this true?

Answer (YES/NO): NO